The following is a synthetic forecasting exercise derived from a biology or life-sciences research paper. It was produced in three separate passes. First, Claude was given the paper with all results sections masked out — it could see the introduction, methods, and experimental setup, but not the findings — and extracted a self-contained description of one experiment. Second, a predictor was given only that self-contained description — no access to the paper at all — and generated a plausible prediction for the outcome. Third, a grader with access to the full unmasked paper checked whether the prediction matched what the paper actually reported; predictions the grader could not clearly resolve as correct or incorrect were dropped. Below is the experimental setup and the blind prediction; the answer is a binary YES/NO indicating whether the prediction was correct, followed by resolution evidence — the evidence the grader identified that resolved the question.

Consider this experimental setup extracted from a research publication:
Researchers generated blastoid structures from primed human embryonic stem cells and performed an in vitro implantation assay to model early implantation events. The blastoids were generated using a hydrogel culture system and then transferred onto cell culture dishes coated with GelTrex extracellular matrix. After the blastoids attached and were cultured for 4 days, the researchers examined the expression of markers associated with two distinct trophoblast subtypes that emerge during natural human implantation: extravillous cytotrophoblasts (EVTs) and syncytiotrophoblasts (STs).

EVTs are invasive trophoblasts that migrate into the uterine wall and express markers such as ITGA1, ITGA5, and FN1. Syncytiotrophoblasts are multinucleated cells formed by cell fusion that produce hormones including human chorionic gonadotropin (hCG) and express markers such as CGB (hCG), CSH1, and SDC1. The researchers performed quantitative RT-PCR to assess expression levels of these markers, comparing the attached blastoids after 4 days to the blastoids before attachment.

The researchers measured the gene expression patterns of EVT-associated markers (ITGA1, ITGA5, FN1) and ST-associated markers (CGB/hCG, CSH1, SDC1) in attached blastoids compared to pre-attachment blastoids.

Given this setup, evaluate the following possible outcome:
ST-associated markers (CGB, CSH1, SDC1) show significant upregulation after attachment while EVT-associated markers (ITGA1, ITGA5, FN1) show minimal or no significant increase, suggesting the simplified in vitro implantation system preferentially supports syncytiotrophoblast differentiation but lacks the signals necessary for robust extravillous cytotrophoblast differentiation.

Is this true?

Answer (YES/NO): NO